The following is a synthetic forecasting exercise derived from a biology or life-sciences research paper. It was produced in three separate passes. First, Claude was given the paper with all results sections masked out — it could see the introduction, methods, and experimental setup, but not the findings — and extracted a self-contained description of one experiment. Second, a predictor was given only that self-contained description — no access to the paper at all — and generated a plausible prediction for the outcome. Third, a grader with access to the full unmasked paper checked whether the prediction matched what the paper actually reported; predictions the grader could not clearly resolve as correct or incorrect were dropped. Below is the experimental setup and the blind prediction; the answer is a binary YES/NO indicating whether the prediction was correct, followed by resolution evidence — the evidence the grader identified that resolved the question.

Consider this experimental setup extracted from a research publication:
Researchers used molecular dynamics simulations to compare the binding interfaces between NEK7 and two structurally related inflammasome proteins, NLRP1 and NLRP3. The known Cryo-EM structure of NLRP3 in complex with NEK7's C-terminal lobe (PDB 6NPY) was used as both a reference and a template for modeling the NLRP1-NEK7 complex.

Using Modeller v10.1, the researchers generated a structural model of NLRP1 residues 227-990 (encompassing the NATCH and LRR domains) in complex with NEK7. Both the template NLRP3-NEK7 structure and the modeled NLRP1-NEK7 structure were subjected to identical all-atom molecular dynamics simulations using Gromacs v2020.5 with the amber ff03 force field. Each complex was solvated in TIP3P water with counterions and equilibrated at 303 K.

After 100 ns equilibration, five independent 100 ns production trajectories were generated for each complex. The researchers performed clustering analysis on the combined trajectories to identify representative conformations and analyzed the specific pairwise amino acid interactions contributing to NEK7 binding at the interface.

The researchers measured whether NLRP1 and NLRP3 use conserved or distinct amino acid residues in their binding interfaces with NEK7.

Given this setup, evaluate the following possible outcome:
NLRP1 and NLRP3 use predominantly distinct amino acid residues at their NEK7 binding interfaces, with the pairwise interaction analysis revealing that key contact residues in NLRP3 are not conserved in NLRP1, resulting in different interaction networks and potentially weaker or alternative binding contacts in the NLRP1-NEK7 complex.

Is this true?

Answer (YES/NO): NO